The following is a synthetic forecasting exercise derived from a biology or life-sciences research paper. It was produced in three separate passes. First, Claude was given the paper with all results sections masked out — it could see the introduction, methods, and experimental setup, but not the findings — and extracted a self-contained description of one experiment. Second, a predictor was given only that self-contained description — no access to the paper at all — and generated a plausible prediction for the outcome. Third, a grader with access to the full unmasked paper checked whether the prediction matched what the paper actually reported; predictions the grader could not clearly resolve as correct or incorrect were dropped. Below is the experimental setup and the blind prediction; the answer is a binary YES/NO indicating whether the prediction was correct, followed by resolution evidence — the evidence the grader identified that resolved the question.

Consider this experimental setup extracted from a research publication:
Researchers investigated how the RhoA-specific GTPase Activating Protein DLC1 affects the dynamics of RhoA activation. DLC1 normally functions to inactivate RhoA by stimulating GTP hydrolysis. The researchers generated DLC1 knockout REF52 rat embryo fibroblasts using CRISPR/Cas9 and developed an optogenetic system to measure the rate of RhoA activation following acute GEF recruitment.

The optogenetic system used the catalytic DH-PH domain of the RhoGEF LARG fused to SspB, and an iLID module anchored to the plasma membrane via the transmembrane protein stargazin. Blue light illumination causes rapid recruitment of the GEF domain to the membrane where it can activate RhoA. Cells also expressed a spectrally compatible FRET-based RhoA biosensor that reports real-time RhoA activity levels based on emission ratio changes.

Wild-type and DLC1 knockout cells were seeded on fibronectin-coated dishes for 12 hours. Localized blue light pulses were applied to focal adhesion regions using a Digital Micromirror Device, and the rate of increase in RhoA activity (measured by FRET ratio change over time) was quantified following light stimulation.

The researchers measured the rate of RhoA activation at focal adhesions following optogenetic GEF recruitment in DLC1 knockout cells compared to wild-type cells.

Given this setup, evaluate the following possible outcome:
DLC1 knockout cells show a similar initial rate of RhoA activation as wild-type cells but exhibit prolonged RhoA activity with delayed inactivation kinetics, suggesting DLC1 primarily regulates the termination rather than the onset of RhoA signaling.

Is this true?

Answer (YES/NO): NO